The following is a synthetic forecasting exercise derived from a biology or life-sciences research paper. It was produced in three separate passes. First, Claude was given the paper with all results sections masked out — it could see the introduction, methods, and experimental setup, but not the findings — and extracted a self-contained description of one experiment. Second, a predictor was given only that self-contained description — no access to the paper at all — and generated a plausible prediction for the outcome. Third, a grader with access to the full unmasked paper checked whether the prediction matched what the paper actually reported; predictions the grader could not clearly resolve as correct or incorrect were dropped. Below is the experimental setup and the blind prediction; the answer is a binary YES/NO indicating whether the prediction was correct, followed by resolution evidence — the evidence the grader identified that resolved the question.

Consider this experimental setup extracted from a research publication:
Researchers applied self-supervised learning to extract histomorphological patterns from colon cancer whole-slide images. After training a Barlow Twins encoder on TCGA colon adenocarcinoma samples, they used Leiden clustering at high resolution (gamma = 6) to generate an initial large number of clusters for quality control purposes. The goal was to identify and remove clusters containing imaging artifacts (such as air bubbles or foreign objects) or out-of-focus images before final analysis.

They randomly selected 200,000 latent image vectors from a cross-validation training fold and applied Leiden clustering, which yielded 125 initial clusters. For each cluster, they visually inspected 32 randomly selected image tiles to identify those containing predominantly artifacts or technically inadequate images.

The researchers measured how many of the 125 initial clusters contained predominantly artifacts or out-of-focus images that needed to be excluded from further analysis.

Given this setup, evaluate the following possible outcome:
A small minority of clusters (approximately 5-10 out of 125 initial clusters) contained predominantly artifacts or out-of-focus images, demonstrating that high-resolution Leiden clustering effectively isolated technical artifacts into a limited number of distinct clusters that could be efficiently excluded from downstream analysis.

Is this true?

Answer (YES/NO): NO